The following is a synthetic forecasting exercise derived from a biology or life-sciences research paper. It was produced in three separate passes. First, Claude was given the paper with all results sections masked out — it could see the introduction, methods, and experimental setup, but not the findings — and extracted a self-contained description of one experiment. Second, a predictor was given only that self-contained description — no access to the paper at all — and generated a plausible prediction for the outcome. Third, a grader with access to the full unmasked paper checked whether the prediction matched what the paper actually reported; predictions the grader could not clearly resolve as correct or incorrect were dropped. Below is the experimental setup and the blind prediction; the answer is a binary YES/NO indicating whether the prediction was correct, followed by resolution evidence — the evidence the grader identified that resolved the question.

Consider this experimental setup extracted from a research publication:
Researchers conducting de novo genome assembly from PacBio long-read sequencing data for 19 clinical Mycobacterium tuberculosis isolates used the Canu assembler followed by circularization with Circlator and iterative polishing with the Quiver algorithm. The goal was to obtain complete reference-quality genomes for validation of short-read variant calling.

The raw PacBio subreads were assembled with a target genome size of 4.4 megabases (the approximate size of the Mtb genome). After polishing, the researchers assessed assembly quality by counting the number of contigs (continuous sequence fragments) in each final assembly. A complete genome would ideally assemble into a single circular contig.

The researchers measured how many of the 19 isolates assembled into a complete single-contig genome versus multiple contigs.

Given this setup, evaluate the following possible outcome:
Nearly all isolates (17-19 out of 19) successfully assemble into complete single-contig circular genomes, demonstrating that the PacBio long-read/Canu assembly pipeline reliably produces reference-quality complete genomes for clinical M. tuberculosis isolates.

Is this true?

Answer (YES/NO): NO